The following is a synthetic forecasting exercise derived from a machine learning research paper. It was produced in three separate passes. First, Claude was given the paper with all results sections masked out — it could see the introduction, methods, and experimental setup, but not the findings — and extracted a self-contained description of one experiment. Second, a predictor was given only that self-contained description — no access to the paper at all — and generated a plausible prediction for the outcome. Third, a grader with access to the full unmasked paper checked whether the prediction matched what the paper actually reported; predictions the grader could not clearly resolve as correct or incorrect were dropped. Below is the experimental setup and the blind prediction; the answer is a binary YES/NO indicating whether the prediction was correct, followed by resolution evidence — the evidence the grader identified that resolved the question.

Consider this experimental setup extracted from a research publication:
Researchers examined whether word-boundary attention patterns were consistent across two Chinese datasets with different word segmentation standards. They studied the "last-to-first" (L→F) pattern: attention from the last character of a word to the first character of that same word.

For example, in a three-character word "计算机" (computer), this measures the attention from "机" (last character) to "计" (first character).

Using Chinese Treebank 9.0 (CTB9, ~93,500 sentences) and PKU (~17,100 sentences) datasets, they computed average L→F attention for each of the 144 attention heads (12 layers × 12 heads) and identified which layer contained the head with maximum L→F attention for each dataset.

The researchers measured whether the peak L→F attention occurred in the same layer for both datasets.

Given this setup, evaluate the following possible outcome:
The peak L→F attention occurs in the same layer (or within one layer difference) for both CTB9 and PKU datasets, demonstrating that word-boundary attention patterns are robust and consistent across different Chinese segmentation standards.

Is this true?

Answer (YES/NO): NO